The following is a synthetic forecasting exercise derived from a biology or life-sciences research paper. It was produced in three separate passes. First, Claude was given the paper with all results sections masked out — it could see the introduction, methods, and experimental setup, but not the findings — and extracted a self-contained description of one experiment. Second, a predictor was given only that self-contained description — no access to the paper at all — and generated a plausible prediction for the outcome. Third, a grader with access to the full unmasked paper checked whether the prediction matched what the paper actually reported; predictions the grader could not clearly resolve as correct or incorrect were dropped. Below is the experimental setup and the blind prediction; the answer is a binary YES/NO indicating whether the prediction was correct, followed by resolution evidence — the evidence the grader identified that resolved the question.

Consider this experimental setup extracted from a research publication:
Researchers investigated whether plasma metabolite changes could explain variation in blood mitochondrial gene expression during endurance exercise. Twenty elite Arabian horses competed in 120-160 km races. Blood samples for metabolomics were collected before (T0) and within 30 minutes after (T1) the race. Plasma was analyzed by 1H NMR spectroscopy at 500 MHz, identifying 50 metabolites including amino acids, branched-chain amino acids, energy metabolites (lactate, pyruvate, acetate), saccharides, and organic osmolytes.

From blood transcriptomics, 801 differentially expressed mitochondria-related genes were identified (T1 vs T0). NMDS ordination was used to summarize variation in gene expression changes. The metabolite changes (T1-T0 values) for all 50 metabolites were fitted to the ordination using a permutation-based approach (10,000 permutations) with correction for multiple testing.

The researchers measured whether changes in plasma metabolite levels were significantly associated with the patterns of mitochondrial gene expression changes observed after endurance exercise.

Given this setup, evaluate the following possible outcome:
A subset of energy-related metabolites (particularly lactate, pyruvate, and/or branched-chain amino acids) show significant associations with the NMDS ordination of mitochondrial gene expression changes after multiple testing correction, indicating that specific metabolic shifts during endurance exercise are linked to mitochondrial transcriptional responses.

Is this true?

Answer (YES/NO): NO